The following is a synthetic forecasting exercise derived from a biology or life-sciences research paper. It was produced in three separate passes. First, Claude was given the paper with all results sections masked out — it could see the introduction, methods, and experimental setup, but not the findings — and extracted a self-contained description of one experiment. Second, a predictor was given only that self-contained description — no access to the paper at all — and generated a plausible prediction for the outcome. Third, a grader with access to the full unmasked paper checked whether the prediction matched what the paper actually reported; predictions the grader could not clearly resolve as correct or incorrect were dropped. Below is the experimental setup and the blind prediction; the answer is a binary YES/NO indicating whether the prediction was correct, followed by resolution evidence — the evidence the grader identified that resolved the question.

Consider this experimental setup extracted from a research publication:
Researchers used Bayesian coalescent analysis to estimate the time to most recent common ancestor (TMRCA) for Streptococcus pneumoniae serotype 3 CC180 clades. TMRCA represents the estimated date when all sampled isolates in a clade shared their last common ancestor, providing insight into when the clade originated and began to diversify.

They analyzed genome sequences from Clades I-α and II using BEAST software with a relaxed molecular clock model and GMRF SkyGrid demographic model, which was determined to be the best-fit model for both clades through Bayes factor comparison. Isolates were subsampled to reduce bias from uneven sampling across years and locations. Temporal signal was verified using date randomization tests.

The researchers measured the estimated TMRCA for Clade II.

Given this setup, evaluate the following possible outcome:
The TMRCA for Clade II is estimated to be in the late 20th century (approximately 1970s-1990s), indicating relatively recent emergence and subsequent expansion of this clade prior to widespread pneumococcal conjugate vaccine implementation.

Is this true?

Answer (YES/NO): NO